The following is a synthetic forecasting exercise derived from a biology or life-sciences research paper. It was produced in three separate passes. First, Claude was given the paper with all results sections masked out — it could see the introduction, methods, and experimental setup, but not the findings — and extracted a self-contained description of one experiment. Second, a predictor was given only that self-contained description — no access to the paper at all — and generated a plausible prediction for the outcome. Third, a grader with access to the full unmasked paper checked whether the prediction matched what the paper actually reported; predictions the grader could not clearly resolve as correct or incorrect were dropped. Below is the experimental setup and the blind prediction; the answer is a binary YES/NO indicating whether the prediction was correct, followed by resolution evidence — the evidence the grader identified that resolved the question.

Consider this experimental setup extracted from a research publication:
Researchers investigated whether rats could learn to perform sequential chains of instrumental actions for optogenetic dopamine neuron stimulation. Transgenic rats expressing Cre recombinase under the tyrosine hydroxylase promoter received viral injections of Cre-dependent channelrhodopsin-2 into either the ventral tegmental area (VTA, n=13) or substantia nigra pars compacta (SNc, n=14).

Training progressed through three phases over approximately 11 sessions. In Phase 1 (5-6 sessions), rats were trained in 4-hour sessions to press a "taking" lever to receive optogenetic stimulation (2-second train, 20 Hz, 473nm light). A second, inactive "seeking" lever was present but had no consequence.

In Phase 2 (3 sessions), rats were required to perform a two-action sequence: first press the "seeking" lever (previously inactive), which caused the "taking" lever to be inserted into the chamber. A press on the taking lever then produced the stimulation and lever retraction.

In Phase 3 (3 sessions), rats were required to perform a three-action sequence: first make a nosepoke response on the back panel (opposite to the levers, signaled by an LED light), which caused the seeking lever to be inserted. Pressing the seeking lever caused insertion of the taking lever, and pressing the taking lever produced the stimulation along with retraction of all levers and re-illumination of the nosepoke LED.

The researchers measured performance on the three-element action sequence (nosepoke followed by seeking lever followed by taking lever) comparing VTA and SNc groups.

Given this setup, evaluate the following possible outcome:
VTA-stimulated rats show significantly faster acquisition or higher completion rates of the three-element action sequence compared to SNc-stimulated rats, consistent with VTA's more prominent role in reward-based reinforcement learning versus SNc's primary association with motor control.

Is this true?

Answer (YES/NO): YES